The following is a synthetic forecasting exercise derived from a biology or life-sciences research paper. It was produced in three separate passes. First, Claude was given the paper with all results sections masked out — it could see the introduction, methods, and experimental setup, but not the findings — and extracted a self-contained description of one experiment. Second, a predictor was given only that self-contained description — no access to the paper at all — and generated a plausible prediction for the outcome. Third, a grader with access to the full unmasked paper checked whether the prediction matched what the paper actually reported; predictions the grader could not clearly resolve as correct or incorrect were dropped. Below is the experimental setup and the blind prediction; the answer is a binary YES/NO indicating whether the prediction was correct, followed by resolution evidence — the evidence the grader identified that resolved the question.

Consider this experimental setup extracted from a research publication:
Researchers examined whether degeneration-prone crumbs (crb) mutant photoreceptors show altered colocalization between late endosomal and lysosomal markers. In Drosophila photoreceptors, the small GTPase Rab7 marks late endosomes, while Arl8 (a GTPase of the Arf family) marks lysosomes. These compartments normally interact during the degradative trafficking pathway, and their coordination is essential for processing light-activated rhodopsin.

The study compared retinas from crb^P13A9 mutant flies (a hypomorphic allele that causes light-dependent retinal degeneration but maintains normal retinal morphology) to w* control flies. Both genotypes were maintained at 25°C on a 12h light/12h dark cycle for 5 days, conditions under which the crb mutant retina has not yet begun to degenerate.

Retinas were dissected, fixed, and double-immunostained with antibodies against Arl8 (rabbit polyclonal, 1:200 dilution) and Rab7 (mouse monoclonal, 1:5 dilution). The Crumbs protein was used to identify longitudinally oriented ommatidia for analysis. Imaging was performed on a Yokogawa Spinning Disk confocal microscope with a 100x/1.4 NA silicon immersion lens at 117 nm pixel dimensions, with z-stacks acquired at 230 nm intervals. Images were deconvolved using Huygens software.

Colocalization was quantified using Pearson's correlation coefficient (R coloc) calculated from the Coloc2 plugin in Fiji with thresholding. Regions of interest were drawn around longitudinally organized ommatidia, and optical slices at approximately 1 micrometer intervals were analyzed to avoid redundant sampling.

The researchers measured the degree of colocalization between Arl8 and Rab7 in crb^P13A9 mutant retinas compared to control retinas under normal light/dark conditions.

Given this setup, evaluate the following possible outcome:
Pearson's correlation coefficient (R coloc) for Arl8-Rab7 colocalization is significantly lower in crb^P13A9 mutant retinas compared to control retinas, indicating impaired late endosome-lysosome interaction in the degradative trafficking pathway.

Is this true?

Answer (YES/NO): NO